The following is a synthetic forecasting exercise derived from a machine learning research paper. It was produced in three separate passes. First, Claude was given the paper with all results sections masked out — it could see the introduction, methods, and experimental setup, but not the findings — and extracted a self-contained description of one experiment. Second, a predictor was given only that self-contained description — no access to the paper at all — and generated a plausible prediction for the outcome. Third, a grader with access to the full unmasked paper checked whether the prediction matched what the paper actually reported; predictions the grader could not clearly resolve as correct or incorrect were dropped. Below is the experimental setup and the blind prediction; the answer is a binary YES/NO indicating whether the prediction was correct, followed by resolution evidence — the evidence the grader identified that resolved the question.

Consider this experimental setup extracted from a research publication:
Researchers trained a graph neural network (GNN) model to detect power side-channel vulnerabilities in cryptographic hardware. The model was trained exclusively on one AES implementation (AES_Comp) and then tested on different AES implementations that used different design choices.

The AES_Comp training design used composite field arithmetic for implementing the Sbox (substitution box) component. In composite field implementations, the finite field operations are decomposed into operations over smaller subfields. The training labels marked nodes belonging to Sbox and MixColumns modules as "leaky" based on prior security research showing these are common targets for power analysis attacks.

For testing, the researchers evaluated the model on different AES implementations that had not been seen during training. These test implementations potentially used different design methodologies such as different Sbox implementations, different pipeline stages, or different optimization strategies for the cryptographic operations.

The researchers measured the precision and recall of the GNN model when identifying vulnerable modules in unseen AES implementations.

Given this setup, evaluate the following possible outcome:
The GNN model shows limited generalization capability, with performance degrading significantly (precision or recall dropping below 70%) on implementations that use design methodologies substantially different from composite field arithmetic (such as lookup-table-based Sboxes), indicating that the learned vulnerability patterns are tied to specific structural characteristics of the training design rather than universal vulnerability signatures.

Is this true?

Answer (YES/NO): NO